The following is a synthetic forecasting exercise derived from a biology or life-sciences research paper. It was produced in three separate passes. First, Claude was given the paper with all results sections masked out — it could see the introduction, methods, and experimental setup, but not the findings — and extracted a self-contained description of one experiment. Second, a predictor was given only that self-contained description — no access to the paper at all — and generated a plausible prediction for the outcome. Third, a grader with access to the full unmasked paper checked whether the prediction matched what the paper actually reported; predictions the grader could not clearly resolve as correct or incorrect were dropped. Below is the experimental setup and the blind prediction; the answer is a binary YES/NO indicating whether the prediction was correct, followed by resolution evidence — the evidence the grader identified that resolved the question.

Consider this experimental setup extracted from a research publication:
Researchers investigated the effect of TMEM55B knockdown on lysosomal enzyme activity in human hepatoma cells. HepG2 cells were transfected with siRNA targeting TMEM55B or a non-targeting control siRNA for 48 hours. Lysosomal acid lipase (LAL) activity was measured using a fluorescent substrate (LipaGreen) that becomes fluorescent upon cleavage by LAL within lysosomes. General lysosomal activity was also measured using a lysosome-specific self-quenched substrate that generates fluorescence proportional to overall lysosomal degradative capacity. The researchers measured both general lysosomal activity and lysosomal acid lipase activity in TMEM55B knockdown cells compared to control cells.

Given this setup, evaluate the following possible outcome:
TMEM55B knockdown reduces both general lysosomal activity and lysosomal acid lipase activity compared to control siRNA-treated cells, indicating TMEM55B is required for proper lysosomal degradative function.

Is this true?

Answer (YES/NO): NO